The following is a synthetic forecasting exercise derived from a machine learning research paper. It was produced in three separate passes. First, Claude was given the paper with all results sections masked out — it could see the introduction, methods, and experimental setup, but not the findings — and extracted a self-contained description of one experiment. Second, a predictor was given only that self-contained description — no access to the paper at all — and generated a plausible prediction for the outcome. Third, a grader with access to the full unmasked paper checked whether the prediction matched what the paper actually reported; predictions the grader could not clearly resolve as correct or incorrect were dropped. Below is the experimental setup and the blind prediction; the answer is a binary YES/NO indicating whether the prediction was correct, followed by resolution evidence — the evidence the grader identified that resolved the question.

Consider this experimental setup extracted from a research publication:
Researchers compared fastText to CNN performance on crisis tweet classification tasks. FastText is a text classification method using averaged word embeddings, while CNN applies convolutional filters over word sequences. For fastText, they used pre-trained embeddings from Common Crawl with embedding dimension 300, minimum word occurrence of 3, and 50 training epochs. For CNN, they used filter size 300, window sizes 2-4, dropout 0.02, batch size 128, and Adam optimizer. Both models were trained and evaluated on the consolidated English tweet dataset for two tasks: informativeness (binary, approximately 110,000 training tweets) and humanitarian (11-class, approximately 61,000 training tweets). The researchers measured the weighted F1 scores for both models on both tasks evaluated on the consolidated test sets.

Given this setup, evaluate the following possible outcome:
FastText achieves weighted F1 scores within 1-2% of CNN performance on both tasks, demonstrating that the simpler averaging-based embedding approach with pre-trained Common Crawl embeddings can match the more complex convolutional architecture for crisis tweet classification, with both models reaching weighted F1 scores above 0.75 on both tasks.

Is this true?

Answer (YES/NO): NO